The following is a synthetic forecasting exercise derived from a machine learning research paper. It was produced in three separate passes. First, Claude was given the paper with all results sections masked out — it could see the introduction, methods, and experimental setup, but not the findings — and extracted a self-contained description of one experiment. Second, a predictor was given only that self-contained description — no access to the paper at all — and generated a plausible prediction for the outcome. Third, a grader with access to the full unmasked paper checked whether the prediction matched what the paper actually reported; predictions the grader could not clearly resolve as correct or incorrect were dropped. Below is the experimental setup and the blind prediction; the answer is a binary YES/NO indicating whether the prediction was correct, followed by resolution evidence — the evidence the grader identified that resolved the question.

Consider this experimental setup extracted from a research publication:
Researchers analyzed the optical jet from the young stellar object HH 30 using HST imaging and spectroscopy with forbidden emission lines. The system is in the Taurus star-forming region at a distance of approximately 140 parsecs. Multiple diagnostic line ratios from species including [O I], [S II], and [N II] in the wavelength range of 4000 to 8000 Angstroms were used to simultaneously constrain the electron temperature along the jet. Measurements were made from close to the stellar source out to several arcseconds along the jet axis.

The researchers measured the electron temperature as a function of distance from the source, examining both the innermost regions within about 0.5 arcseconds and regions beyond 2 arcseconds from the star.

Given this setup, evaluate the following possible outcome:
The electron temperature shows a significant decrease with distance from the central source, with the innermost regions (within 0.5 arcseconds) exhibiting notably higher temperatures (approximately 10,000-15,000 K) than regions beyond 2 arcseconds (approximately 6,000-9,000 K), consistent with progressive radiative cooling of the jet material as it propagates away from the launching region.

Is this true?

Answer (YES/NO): NO